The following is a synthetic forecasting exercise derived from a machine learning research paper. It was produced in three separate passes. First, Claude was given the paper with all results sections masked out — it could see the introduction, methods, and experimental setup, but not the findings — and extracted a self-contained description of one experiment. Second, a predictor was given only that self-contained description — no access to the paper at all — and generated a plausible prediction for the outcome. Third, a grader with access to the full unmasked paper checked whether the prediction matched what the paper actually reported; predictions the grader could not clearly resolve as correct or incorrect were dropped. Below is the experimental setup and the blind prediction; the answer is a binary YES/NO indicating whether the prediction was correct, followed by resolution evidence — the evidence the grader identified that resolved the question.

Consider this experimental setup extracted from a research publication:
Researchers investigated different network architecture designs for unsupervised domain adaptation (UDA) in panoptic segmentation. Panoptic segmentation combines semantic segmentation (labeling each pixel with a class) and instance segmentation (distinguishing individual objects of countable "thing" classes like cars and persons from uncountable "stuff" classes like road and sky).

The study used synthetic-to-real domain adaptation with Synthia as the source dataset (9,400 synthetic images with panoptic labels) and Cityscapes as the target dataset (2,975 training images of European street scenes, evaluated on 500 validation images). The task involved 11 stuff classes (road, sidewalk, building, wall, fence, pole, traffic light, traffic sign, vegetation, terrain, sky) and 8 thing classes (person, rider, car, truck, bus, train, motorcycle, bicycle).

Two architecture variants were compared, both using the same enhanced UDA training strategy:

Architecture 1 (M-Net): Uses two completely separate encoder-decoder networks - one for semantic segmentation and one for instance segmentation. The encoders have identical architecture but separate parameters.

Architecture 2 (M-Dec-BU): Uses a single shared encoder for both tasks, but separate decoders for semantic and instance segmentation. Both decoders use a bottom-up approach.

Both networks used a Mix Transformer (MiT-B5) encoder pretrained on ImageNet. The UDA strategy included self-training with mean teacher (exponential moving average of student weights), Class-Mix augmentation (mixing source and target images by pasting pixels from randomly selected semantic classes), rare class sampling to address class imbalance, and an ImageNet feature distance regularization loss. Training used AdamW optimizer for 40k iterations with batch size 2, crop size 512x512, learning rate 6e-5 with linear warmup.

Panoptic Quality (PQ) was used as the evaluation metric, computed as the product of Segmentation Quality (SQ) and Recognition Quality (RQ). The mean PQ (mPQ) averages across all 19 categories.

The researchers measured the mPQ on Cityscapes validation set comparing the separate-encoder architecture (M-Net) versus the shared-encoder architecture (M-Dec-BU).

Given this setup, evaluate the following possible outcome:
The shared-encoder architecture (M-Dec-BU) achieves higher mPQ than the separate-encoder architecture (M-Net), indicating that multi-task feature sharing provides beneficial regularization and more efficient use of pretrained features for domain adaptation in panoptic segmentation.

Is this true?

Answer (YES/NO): YES